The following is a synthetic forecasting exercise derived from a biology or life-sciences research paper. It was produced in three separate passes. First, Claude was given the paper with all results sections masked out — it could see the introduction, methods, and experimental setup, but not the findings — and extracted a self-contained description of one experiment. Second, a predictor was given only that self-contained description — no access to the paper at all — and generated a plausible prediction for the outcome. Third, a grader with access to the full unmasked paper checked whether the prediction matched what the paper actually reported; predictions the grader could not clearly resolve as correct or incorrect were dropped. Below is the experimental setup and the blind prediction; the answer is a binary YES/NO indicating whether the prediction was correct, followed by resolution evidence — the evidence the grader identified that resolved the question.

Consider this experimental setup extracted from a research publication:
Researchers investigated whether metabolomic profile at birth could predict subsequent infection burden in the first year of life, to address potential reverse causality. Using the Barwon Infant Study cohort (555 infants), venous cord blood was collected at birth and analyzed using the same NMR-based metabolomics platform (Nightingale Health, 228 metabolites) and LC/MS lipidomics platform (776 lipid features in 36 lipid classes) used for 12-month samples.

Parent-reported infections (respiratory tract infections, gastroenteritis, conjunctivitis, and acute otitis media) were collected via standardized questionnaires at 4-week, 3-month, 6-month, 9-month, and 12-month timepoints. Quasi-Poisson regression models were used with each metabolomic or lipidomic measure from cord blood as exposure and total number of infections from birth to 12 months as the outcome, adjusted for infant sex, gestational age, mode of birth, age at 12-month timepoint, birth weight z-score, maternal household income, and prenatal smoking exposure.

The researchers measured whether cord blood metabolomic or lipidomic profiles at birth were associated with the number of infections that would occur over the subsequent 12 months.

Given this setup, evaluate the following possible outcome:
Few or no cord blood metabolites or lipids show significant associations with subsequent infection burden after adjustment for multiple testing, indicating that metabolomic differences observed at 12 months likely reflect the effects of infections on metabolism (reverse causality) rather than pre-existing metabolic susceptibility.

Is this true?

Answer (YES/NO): YES